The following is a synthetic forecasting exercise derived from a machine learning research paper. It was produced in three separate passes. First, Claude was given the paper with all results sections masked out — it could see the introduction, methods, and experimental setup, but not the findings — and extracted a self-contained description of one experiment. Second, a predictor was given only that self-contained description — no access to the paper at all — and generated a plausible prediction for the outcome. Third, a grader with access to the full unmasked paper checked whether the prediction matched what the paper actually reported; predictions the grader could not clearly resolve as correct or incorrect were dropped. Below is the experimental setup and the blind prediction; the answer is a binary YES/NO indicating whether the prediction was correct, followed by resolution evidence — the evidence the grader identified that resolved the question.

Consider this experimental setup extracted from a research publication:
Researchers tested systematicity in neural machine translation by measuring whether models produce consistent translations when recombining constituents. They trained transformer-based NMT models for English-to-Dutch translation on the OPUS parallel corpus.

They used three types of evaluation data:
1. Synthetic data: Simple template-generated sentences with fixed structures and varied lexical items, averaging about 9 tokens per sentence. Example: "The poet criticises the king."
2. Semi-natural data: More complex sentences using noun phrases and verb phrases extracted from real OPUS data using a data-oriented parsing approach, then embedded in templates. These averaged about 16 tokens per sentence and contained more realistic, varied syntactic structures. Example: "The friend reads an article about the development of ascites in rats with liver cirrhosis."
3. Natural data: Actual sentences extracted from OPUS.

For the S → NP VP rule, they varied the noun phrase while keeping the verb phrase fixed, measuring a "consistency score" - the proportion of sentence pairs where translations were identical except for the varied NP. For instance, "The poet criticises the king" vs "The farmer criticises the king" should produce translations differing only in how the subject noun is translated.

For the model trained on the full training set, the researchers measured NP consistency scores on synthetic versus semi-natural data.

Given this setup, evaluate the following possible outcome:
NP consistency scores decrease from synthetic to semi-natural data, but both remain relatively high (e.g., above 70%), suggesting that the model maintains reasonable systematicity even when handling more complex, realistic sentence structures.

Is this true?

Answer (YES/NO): NO